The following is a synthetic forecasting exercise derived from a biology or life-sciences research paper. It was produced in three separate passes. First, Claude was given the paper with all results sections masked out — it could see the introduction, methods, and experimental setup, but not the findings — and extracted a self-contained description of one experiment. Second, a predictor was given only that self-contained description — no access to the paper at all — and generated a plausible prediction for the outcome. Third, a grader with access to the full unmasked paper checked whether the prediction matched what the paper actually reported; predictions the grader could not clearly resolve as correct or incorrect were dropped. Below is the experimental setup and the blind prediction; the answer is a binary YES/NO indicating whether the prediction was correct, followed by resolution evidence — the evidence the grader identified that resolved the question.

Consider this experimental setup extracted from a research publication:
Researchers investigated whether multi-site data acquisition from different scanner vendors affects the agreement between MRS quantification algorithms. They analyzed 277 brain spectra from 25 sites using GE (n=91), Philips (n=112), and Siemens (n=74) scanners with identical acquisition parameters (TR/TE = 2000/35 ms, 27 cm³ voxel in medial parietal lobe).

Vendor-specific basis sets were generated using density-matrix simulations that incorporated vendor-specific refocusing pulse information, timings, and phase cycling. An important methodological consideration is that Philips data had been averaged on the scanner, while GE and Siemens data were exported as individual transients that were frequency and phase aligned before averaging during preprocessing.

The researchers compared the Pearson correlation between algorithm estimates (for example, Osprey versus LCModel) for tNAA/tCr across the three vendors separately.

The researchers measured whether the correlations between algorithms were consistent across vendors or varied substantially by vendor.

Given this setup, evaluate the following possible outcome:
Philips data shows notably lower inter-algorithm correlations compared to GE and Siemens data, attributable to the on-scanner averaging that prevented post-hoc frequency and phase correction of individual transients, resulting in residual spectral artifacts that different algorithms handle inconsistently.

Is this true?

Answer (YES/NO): NO